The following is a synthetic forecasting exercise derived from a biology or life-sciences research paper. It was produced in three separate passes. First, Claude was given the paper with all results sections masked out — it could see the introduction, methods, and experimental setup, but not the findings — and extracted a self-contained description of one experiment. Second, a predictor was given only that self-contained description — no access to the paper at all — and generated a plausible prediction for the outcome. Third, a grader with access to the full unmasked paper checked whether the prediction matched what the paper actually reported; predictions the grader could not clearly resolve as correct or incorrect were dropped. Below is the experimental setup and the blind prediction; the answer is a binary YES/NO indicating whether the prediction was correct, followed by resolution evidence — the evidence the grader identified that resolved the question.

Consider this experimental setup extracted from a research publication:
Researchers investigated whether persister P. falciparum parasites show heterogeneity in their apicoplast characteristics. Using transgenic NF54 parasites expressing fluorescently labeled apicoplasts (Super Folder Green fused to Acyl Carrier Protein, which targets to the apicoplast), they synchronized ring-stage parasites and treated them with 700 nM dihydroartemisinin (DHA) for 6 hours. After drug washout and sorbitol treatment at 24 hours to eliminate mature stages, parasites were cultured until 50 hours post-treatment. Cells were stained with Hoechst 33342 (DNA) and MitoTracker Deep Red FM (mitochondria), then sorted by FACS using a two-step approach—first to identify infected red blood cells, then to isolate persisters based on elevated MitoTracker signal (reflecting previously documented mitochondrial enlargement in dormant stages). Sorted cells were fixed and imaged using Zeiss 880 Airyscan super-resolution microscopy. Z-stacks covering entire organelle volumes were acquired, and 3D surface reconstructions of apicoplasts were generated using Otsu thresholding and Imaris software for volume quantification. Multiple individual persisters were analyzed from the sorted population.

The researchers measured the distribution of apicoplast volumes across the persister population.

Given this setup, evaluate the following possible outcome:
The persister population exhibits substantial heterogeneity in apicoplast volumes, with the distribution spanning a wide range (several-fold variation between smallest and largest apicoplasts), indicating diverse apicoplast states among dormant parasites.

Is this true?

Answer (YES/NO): YES